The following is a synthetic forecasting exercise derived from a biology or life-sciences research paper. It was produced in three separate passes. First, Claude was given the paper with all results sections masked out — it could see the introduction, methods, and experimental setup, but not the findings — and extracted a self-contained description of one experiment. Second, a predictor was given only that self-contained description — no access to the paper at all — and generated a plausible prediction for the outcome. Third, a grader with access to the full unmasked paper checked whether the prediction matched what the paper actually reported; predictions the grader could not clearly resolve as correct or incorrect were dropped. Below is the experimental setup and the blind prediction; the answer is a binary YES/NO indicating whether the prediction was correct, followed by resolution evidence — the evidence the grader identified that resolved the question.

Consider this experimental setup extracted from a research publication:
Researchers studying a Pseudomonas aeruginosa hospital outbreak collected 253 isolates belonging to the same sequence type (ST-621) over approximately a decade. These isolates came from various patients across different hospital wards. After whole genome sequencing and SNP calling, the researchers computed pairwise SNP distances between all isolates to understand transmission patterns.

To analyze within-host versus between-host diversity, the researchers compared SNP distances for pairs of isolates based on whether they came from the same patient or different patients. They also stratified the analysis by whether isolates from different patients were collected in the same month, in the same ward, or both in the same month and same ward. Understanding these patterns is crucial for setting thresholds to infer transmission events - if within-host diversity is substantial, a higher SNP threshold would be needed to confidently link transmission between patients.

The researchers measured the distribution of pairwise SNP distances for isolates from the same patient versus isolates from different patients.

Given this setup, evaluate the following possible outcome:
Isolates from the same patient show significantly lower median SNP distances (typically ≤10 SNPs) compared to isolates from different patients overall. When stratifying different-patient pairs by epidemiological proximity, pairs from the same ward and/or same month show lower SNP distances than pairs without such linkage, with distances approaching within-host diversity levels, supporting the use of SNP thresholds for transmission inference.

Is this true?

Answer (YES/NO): YES